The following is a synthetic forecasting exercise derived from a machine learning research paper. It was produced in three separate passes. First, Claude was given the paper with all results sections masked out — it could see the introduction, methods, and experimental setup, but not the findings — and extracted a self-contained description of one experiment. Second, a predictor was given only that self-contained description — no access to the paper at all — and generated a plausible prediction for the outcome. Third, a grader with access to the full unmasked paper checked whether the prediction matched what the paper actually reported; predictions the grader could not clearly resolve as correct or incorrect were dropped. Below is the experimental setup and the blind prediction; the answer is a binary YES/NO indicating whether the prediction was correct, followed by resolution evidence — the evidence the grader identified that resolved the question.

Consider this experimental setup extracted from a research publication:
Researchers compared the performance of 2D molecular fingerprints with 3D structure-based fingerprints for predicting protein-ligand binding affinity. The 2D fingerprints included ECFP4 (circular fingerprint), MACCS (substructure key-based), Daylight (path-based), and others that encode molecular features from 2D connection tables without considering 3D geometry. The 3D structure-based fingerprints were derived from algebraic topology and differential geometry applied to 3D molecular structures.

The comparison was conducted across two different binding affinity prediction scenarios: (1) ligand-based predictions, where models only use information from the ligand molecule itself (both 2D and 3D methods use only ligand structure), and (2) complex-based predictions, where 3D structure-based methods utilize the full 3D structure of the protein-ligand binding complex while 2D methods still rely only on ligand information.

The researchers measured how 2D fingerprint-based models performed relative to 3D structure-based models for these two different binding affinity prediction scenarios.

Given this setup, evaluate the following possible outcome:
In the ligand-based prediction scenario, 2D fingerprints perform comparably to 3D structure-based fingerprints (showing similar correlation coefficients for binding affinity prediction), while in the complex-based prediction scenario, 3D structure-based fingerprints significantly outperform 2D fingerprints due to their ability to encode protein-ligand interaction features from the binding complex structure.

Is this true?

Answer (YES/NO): YES